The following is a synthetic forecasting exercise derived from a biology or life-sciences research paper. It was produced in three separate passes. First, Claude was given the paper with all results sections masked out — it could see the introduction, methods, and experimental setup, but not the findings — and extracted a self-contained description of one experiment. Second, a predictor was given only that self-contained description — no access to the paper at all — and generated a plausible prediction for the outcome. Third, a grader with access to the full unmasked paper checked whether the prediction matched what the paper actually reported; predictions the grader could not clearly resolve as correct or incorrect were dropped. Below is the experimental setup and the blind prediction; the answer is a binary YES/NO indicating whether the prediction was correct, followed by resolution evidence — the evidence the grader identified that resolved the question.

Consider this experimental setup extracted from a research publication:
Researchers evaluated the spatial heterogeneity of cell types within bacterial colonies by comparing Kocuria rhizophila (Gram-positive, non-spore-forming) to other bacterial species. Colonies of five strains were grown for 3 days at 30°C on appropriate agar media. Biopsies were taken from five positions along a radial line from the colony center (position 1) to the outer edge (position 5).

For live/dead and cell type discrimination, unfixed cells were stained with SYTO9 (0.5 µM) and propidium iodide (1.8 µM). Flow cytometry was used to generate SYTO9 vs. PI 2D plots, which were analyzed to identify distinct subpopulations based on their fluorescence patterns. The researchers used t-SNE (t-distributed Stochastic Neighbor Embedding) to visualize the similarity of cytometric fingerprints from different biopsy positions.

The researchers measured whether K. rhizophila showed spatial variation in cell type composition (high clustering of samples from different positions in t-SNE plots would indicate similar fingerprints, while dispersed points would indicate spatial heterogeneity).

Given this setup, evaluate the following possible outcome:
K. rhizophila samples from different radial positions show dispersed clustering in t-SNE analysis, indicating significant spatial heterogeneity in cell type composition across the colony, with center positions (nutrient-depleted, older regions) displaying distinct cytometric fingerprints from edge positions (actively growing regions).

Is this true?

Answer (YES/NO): NO